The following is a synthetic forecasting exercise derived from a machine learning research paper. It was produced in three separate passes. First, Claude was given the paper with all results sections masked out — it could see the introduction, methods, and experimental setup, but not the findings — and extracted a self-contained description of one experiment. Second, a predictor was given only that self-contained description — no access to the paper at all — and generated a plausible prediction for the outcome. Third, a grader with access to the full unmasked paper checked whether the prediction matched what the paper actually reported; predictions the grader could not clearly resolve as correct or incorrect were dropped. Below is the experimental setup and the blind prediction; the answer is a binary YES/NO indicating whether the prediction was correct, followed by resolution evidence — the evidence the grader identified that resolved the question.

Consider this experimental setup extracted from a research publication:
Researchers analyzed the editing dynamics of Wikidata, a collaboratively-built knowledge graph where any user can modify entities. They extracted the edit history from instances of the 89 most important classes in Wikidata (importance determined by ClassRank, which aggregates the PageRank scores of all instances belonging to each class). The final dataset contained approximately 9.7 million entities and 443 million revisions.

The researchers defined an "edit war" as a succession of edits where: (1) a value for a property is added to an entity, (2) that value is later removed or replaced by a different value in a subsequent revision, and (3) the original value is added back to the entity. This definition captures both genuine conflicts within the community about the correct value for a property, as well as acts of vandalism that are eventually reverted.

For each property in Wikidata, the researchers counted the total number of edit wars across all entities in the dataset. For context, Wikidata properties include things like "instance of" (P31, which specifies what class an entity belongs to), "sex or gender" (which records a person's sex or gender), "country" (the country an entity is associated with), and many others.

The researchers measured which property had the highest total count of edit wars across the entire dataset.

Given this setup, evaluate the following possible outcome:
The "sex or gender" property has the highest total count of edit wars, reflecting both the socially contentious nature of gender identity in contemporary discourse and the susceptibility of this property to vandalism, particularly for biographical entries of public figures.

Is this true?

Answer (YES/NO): YES